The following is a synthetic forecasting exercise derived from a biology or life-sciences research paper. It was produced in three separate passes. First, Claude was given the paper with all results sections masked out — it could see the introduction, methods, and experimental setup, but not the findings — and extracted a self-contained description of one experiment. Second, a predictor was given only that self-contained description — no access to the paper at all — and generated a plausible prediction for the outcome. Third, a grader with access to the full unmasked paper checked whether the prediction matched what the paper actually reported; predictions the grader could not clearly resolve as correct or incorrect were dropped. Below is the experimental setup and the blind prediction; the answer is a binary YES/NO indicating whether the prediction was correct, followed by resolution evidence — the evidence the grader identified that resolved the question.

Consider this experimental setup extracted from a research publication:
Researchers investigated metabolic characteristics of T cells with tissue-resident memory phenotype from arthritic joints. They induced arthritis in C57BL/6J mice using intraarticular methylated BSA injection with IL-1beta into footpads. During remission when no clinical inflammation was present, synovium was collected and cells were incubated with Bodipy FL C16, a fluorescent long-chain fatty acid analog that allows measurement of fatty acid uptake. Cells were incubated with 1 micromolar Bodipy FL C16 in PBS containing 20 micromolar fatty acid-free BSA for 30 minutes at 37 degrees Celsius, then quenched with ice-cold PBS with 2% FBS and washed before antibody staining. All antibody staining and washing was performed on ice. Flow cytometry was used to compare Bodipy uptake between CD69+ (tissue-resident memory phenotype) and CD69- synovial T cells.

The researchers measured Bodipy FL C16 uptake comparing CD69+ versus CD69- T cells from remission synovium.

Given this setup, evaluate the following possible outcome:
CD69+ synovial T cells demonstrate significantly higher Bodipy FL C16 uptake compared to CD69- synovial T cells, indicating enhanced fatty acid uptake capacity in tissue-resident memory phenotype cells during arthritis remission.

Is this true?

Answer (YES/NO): NO